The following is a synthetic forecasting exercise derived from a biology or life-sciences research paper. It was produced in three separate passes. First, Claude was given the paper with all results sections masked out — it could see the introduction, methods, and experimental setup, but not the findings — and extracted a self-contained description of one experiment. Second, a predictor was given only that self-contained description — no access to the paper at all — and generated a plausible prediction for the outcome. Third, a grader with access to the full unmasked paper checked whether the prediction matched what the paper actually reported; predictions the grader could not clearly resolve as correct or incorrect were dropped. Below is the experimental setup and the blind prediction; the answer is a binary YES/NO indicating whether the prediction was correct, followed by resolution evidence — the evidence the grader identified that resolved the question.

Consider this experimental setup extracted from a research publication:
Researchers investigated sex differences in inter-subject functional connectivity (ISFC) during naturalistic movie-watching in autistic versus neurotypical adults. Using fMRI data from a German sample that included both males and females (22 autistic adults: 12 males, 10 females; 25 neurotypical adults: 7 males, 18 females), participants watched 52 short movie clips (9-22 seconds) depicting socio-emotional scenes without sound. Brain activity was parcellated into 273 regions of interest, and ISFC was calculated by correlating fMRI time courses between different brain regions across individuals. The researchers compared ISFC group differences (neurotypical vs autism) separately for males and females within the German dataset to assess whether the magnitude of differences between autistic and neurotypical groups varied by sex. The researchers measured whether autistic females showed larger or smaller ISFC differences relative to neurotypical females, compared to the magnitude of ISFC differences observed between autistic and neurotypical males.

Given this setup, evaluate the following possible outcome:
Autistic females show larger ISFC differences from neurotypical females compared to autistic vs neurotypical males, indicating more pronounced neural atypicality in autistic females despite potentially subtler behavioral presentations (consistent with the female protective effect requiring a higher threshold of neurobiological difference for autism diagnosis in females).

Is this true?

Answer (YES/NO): NO